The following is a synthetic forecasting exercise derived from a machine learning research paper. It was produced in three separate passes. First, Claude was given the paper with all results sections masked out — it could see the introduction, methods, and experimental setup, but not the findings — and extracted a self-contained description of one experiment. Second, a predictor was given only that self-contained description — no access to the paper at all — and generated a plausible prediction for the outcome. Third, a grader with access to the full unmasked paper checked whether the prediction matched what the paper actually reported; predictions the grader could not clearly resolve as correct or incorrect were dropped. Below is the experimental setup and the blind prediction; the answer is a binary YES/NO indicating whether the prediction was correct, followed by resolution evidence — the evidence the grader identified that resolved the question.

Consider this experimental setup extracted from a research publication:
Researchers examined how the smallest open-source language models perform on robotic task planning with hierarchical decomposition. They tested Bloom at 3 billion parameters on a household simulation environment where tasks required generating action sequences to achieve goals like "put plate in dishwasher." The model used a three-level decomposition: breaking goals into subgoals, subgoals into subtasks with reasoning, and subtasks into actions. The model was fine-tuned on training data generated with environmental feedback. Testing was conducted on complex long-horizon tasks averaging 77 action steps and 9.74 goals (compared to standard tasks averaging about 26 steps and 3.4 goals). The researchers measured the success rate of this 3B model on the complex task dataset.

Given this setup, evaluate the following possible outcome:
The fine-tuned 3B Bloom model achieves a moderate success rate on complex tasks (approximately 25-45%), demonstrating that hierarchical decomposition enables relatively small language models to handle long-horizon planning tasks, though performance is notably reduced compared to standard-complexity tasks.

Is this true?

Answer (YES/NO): NO